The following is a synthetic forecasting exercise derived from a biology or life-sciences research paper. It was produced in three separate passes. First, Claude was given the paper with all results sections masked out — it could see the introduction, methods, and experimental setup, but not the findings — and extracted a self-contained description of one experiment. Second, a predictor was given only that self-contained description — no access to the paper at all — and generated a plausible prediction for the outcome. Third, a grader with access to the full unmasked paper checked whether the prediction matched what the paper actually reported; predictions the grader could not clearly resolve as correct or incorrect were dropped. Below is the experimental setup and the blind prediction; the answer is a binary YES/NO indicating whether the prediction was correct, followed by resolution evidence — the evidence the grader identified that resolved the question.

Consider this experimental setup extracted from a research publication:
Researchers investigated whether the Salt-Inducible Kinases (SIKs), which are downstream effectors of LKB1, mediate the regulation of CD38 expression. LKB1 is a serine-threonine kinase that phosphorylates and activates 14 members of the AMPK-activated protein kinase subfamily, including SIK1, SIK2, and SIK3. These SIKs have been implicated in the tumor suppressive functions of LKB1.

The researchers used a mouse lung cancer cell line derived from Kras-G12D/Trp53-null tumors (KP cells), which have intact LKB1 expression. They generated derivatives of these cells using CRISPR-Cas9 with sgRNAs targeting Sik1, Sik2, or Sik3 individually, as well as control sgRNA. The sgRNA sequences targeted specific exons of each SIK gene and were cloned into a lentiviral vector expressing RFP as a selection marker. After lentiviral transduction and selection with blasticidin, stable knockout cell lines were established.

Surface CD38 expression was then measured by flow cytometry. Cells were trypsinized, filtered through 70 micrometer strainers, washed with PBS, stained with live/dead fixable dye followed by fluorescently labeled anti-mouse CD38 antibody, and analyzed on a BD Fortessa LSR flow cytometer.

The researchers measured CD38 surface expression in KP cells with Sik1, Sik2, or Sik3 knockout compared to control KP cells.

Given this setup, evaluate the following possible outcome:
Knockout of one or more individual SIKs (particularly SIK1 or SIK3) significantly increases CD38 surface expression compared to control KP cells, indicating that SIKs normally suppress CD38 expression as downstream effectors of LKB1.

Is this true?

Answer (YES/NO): YES